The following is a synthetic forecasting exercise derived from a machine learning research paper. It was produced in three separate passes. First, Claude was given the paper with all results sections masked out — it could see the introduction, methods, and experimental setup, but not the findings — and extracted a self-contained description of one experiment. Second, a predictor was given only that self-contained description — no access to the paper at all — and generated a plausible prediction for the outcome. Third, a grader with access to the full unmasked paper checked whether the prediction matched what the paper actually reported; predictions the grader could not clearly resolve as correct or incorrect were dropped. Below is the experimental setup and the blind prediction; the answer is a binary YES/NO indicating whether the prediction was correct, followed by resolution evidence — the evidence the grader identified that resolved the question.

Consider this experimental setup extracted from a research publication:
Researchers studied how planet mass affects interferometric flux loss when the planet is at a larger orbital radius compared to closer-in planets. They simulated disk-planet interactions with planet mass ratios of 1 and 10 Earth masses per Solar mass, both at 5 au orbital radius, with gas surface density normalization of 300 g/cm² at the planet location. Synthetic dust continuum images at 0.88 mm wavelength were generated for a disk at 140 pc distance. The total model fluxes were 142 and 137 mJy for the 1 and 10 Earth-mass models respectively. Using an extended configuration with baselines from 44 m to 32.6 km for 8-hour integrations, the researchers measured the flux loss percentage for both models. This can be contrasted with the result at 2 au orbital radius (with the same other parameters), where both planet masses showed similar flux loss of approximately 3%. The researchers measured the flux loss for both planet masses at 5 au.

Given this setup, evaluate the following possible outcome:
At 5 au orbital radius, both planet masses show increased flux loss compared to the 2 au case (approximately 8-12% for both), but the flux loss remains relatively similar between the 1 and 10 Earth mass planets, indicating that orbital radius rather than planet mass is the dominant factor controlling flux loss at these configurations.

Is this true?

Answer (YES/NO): NO